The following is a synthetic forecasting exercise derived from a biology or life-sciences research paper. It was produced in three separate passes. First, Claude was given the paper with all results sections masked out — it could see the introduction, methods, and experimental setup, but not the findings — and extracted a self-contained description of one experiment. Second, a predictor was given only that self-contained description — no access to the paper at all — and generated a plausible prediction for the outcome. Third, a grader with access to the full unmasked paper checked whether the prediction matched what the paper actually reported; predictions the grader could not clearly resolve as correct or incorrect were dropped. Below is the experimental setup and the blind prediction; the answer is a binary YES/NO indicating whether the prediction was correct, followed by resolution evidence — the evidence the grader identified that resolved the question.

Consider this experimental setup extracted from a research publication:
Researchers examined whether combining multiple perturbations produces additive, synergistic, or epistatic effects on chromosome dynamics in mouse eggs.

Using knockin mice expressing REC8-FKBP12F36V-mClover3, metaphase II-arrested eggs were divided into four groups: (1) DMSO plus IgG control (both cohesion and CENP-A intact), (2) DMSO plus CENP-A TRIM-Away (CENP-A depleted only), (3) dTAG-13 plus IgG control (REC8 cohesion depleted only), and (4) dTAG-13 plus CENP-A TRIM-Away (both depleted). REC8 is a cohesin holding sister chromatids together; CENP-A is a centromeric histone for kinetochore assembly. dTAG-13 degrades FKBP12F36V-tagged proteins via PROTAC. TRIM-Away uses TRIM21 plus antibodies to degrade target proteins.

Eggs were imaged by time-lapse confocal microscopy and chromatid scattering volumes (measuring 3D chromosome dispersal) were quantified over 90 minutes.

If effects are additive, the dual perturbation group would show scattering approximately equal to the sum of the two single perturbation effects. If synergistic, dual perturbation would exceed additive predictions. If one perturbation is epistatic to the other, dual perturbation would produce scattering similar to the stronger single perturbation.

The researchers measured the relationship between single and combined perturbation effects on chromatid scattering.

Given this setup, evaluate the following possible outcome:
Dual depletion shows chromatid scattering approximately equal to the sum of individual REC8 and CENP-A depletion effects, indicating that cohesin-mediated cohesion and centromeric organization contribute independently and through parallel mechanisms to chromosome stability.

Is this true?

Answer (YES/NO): NO